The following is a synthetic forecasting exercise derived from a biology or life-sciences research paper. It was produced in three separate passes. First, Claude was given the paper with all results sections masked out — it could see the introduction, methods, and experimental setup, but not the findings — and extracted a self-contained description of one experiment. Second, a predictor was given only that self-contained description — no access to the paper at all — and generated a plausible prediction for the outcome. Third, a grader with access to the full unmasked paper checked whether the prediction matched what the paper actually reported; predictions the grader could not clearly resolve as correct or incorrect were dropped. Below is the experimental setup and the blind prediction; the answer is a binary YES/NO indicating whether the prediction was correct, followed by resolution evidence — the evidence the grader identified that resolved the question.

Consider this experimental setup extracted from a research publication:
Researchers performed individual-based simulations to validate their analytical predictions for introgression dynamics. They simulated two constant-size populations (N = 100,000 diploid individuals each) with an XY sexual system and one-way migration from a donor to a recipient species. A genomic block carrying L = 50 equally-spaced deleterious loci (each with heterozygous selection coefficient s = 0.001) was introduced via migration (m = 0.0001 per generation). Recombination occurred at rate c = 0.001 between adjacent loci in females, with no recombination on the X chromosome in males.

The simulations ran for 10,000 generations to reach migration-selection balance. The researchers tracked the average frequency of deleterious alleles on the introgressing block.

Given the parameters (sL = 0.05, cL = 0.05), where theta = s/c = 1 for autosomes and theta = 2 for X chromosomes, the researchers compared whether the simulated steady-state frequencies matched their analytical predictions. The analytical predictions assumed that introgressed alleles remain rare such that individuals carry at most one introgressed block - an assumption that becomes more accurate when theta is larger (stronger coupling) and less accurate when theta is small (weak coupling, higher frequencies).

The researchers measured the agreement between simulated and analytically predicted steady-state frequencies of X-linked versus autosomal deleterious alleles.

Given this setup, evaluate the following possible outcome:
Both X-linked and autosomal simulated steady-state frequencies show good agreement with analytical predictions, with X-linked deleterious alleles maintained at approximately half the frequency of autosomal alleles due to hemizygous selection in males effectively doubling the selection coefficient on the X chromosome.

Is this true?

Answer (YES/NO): NO